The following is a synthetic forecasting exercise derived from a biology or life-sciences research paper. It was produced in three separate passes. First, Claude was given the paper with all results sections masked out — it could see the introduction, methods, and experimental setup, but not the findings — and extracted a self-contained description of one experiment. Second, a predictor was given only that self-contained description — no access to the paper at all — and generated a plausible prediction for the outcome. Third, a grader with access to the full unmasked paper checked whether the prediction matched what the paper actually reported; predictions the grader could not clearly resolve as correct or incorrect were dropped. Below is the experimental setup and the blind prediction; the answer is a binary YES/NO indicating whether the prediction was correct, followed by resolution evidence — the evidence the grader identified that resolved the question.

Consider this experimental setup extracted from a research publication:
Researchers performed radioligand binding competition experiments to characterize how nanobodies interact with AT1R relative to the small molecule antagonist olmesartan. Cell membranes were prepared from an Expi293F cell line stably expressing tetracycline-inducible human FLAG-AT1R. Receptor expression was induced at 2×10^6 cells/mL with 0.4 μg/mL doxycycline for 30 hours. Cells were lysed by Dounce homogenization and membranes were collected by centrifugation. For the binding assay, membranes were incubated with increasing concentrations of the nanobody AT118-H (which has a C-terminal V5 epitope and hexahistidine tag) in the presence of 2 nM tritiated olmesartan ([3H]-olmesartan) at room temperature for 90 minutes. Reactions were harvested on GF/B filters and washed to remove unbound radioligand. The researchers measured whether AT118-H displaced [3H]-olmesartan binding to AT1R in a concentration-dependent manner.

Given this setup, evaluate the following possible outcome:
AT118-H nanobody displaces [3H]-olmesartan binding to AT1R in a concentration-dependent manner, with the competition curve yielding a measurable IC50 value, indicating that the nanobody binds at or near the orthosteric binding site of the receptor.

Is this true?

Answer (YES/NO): YES